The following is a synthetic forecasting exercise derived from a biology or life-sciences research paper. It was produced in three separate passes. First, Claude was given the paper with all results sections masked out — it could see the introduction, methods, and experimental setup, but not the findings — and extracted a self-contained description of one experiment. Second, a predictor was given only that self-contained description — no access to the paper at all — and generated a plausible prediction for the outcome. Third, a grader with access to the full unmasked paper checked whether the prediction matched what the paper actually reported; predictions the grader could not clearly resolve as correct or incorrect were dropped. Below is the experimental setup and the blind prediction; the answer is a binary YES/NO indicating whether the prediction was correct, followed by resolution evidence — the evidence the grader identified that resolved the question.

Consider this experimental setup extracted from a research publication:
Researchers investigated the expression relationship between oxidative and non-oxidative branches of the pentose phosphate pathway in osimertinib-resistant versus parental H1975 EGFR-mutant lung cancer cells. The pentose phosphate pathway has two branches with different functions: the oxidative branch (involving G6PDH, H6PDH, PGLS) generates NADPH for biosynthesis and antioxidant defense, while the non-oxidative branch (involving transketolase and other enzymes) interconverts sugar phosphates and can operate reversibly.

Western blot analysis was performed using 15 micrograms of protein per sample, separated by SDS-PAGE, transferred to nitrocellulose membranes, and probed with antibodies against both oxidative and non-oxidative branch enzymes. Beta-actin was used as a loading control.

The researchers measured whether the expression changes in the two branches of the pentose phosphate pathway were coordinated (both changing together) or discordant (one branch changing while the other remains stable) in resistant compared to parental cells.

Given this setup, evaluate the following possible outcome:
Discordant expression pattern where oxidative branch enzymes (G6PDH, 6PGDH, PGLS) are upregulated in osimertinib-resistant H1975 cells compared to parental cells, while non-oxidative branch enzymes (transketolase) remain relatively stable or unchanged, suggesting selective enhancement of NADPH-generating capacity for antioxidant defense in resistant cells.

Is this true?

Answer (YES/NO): NO